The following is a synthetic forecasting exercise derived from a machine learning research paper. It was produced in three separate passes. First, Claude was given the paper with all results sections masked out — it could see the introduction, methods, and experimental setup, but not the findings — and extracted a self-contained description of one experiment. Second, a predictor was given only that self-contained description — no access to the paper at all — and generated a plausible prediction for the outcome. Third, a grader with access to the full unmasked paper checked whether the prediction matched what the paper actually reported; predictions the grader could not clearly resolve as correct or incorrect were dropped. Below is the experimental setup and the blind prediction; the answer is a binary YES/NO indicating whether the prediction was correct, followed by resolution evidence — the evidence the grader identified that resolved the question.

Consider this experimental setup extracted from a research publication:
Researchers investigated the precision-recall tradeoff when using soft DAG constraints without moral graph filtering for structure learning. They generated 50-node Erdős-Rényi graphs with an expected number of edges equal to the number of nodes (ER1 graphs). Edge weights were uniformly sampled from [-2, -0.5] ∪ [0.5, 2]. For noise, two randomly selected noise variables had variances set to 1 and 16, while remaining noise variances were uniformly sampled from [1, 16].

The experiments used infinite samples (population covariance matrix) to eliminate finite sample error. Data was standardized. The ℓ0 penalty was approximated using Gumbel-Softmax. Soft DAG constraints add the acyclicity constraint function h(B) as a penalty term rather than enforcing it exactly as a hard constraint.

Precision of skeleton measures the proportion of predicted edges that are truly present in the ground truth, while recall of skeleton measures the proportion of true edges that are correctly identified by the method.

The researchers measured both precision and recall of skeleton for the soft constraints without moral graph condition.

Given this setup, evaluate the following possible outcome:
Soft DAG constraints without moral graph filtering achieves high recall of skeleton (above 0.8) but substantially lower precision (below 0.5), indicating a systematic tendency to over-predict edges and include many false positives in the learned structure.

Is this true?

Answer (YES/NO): NO